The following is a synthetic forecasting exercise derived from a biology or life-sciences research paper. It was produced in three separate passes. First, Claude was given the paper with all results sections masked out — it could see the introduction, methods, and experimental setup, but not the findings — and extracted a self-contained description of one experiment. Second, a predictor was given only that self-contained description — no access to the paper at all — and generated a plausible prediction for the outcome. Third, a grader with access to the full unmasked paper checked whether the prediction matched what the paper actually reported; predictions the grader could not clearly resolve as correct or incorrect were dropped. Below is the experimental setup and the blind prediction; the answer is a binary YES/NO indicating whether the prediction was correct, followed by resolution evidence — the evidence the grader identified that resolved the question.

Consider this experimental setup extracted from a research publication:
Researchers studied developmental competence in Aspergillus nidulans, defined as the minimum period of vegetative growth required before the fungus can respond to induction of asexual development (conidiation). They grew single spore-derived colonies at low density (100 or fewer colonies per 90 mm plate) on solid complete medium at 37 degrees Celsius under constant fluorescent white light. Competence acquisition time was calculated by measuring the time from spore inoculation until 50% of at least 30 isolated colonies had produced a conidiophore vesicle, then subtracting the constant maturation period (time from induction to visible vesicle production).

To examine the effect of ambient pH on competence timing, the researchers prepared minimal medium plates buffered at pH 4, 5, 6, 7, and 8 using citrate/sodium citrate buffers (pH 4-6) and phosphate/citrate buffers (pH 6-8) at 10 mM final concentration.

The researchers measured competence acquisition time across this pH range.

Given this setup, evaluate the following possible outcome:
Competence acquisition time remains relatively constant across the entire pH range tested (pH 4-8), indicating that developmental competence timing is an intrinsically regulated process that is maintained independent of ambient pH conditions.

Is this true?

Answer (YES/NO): NO